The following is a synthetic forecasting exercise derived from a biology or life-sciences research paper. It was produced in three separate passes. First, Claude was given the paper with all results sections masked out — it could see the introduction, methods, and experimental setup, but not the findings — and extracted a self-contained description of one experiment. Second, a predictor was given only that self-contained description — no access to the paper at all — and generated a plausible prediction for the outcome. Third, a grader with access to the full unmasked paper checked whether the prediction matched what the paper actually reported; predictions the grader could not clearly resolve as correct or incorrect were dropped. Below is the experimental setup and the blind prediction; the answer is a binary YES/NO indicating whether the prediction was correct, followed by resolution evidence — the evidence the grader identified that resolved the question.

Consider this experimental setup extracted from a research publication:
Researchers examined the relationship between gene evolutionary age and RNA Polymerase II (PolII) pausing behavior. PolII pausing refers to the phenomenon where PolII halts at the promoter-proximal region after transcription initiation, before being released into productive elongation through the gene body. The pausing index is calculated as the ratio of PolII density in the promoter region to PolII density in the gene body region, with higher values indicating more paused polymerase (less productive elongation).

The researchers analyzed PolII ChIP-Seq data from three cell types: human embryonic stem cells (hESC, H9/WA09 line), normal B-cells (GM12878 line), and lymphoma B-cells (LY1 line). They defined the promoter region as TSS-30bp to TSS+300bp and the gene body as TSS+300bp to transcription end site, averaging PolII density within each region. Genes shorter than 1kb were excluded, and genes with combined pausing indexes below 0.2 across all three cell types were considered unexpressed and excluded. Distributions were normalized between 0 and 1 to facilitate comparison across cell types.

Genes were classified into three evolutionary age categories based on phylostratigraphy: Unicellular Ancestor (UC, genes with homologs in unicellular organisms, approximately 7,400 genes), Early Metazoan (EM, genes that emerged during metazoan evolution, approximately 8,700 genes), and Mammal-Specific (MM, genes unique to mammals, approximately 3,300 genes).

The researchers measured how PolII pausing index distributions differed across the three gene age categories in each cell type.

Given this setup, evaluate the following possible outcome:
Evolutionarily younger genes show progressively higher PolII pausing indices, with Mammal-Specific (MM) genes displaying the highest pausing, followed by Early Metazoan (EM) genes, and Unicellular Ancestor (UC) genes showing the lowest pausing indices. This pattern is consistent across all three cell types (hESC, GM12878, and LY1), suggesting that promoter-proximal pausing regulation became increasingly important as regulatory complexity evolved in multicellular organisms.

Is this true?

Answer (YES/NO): NO